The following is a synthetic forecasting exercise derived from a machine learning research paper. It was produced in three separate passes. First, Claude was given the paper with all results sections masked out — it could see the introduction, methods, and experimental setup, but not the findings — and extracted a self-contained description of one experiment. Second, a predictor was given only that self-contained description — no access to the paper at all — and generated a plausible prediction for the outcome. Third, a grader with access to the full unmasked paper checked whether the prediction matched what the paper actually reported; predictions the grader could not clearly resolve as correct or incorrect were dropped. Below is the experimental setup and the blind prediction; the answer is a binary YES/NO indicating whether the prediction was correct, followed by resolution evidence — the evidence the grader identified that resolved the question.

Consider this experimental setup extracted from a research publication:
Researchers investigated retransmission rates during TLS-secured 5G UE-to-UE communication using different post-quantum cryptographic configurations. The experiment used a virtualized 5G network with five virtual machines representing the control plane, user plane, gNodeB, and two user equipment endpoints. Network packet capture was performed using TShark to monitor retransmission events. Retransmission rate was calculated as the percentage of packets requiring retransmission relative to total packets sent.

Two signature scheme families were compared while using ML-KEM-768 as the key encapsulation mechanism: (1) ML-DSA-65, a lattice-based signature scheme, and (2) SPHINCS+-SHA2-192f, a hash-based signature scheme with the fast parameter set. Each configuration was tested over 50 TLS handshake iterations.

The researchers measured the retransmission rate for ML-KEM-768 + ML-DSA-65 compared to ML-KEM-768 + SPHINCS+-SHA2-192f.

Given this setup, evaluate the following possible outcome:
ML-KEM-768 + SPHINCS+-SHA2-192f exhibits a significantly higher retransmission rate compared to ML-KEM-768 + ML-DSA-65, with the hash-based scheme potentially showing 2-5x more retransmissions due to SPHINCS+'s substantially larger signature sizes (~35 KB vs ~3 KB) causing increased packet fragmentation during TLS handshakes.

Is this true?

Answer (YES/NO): NO